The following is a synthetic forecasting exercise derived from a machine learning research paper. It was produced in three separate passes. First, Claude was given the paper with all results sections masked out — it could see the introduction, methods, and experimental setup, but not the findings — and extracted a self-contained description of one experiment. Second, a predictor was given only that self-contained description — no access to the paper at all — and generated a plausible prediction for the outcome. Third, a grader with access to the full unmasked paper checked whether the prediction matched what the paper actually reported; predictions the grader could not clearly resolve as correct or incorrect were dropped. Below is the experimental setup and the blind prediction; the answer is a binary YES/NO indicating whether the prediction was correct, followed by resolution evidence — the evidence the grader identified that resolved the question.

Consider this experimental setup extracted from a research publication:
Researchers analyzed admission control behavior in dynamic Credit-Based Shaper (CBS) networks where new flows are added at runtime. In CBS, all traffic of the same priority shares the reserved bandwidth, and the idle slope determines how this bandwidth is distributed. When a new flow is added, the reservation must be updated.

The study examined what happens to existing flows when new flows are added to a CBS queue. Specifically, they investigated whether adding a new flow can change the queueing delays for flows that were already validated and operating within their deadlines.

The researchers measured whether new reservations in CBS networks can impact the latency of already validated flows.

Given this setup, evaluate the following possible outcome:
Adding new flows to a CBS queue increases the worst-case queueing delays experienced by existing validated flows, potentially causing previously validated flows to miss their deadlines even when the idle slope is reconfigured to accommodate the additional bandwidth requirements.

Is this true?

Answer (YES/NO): YES